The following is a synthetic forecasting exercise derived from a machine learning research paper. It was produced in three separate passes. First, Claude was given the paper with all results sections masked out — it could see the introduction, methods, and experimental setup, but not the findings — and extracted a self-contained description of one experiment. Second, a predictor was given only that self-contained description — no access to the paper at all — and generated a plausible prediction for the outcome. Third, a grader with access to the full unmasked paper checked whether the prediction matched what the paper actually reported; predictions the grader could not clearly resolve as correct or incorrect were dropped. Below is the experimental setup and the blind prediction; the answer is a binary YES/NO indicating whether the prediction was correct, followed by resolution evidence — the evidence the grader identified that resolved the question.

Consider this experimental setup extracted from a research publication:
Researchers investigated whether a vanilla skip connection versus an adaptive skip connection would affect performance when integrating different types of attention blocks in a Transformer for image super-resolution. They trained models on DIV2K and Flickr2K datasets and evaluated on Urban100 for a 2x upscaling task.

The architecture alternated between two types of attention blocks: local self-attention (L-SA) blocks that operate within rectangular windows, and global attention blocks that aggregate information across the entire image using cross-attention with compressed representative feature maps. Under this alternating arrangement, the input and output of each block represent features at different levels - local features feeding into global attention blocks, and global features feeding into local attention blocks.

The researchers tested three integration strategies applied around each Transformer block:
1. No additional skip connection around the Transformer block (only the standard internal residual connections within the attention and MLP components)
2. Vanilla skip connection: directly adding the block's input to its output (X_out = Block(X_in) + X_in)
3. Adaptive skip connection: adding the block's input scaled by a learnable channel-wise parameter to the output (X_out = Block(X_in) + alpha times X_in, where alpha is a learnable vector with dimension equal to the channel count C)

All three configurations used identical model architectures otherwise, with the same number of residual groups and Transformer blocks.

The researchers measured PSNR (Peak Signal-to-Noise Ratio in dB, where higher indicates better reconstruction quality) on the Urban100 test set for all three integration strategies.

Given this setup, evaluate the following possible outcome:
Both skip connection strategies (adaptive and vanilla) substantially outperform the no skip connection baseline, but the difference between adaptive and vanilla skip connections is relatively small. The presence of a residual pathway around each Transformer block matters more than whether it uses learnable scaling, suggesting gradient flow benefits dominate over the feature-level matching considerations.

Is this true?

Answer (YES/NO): NO